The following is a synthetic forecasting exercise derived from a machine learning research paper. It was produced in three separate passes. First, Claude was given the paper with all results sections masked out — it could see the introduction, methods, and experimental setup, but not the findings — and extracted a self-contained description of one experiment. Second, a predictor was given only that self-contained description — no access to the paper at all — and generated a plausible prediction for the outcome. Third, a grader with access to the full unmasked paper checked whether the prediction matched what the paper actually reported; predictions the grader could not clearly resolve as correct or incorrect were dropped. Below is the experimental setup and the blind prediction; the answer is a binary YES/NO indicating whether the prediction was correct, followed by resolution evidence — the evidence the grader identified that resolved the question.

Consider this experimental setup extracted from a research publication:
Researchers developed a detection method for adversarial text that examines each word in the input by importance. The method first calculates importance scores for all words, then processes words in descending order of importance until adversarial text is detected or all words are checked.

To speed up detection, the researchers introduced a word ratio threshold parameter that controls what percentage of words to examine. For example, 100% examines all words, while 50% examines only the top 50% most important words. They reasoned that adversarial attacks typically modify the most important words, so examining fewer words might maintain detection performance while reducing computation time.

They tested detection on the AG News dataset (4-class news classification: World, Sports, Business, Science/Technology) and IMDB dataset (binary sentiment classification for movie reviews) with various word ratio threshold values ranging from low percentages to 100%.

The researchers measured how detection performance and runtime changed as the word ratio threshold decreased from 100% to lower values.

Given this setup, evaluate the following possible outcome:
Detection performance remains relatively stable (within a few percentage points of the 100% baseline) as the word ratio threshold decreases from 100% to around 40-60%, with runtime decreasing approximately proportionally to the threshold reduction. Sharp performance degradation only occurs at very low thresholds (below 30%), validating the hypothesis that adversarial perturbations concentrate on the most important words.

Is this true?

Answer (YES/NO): NO